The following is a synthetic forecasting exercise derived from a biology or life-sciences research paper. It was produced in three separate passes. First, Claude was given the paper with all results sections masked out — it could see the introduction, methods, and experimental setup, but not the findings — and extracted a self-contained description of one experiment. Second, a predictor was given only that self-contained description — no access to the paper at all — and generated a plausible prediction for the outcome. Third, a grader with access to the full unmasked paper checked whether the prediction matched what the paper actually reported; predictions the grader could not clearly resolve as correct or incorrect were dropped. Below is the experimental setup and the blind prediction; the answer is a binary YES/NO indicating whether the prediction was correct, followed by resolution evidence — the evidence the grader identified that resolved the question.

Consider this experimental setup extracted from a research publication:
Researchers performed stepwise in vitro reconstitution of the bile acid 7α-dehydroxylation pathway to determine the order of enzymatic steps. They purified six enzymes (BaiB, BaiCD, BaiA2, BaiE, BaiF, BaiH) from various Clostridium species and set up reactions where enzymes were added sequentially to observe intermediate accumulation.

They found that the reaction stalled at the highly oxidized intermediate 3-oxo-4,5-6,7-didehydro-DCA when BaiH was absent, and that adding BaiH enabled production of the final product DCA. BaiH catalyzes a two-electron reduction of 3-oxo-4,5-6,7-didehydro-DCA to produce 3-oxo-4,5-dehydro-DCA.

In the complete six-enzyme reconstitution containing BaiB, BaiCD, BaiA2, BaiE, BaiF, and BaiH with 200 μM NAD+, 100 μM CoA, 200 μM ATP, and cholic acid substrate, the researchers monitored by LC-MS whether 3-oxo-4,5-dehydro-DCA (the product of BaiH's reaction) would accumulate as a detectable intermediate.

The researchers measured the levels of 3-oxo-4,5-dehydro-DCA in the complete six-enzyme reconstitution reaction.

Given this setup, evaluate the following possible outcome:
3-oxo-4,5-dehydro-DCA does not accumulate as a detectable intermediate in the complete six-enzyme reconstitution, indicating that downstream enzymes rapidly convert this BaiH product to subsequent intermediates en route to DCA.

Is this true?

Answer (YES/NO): YES